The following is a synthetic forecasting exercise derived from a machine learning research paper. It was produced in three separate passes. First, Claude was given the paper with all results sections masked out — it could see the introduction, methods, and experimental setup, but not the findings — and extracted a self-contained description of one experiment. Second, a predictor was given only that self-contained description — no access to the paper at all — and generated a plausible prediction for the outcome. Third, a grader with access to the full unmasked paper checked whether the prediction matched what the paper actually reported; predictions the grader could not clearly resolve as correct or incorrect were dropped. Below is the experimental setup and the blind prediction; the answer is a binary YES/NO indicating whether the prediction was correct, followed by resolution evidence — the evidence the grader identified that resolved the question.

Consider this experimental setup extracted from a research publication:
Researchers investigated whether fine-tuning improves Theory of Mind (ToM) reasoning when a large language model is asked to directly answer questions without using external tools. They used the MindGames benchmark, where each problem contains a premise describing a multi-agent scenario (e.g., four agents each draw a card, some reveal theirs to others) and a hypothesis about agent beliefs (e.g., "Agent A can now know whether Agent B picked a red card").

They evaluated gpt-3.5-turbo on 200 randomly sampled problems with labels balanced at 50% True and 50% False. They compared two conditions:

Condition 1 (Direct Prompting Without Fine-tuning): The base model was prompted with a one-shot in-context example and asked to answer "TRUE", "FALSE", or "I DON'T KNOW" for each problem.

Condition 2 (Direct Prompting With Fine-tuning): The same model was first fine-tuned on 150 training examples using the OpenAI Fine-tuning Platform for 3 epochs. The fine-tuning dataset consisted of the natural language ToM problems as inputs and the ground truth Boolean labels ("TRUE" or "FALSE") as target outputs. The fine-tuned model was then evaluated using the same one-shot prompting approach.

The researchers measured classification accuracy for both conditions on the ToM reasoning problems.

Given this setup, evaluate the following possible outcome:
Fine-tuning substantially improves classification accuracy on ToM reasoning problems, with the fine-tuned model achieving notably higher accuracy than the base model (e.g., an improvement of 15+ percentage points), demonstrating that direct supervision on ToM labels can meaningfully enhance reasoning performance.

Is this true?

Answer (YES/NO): YES